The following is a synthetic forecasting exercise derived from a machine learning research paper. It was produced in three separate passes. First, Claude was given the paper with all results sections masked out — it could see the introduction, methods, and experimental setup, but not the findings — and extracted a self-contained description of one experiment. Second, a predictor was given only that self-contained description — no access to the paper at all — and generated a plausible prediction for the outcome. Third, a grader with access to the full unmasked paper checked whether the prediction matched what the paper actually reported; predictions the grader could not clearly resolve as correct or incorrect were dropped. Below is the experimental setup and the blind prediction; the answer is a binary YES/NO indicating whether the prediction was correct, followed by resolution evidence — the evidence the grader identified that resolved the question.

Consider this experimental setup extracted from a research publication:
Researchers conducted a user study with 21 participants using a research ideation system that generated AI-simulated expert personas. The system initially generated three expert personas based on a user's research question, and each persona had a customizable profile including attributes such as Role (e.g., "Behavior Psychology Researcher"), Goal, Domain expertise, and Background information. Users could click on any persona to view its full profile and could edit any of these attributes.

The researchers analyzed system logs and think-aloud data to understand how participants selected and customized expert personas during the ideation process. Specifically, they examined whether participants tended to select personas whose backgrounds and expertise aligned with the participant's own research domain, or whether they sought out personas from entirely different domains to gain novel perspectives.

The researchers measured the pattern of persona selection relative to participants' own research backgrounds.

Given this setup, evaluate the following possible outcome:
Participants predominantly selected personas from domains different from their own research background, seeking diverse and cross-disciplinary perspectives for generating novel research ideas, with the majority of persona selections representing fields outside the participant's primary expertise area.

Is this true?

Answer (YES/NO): NO